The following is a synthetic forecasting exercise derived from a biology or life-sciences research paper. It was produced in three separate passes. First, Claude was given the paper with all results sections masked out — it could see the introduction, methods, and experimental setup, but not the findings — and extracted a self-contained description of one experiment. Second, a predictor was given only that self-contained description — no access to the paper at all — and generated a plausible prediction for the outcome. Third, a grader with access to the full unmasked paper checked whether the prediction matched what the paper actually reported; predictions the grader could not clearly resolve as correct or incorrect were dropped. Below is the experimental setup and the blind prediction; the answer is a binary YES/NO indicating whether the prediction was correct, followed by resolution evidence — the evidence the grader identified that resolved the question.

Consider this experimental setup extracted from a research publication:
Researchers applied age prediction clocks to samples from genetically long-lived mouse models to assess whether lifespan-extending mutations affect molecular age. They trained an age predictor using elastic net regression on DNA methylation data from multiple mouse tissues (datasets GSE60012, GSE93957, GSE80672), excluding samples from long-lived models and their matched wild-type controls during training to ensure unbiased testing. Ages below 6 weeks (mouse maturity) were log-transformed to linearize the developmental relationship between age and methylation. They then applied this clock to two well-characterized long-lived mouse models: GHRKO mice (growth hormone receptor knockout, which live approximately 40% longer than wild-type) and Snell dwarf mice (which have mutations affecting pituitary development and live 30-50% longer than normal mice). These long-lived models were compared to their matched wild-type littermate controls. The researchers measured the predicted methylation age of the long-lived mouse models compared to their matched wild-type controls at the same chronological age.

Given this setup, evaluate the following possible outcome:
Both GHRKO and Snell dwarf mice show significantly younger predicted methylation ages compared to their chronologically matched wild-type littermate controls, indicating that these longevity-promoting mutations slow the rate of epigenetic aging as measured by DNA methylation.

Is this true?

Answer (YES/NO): YES